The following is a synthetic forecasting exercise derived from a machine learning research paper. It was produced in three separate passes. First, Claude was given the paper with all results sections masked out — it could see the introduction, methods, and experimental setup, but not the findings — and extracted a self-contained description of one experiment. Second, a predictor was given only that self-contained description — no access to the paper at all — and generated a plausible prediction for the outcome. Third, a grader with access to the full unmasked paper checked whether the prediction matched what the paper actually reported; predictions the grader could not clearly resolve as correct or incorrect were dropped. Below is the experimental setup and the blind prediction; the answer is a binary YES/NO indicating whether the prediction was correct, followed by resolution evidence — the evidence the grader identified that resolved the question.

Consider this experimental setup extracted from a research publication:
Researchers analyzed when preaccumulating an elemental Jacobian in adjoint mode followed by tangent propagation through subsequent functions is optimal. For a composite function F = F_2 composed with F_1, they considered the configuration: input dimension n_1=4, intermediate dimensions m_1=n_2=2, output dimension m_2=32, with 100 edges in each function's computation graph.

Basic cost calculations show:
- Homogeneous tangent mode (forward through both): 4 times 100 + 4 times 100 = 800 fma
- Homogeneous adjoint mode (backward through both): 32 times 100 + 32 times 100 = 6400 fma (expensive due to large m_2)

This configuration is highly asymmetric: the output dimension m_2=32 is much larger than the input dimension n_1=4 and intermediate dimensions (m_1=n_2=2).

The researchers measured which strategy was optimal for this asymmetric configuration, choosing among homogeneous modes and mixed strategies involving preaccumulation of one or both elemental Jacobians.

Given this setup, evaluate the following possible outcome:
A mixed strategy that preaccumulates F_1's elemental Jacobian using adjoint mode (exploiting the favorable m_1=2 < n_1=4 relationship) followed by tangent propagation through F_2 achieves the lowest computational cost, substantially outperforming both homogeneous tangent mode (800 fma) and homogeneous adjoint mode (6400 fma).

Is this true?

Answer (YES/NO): YES